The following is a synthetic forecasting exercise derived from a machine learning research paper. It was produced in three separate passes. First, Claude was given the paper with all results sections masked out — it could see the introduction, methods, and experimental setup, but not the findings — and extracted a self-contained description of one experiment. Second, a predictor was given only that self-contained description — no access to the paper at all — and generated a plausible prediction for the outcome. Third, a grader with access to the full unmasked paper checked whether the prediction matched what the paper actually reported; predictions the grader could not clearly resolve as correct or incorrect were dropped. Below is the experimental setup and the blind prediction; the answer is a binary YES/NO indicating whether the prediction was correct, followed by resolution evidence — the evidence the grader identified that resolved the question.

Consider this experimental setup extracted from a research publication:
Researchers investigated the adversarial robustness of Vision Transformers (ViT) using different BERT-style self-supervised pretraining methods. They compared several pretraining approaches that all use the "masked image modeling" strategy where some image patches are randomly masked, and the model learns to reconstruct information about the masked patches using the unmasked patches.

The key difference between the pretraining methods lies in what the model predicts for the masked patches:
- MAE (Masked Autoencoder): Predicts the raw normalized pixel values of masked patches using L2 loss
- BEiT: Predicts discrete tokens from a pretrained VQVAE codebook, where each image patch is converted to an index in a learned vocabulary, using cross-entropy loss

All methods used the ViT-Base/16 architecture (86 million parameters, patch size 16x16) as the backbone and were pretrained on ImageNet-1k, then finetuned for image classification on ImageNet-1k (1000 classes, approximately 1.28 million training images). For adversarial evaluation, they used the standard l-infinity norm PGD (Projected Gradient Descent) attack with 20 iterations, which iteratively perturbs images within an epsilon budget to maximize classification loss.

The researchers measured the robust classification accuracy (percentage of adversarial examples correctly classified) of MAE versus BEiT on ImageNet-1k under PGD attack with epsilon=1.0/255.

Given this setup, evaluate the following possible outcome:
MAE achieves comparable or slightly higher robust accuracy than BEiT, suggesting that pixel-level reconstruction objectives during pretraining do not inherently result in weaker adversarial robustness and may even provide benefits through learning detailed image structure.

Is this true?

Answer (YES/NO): NO